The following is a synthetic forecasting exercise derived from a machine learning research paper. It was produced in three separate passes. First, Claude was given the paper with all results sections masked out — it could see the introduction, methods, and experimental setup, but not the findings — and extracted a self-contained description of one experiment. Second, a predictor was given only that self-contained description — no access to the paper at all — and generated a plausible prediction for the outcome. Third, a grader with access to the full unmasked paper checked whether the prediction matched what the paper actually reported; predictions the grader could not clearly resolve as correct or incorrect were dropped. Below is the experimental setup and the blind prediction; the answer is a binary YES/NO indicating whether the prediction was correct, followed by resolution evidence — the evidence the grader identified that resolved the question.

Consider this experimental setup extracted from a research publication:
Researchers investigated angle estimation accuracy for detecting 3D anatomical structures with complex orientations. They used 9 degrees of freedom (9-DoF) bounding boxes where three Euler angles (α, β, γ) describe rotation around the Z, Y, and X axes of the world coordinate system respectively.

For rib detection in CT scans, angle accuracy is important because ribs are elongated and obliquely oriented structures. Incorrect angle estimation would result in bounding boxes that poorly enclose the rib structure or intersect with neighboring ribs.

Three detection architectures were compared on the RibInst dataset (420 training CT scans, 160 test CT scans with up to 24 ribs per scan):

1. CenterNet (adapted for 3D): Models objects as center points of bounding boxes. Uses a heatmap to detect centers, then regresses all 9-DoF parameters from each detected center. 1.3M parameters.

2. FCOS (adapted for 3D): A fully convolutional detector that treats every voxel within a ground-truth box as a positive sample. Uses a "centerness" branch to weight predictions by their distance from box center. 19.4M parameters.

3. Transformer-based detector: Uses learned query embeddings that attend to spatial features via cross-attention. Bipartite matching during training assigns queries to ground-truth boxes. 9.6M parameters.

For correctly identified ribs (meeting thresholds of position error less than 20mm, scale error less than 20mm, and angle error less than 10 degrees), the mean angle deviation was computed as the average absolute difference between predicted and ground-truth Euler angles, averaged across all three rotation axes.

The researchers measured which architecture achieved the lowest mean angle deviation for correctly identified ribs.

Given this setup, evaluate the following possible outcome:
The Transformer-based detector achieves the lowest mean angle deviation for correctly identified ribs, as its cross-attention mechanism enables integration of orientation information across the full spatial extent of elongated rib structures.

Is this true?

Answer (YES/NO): NO